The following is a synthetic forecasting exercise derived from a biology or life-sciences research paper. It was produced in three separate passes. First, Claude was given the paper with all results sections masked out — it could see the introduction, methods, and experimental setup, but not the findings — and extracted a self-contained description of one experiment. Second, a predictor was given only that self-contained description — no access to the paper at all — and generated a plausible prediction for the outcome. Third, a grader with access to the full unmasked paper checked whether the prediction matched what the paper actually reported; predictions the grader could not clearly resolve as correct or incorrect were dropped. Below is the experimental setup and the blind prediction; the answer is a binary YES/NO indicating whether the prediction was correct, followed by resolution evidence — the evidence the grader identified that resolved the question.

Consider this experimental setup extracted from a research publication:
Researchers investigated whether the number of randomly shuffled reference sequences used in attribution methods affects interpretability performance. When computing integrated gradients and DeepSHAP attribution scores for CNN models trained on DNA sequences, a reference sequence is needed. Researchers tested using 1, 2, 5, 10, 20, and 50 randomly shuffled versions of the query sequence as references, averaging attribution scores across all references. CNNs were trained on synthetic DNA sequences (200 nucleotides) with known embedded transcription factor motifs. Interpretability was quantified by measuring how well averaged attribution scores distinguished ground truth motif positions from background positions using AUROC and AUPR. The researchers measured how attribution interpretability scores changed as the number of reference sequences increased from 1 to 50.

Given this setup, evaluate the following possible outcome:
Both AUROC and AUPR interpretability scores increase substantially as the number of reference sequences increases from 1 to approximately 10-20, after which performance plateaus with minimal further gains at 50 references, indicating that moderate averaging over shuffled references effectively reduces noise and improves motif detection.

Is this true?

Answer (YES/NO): YES